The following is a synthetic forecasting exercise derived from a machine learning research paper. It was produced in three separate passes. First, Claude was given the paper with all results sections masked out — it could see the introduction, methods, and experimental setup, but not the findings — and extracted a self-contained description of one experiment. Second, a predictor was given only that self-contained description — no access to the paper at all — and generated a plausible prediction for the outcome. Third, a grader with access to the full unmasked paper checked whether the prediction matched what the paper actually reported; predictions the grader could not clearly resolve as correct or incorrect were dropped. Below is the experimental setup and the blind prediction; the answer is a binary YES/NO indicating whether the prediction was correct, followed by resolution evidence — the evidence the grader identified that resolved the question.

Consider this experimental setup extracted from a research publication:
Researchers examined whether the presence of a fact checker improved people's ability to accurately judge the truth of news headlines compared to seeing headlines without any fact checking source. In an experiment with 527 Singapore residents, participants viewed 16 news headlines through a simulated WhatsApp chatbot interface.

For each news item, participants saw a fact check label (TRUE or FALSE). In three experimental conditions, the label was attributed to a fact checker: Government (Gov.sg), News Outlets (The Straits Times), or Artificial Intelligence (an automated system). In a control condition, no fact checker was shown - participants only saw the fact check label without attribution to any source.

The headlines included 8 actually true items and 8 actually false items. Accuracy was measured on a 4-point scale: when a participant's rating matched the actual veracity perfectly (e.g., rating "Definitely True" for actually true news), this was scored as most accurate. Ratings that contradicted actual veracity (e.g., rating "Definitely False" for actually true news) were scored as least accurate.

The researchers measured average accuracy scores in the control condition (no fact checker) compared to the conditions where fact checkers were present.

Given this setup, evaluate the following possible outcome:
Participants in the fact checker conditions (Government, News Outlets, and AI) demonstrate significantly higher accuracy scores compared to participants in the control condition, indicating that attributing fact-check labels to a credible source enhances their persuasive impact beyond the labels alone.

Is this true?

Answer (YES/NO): NO